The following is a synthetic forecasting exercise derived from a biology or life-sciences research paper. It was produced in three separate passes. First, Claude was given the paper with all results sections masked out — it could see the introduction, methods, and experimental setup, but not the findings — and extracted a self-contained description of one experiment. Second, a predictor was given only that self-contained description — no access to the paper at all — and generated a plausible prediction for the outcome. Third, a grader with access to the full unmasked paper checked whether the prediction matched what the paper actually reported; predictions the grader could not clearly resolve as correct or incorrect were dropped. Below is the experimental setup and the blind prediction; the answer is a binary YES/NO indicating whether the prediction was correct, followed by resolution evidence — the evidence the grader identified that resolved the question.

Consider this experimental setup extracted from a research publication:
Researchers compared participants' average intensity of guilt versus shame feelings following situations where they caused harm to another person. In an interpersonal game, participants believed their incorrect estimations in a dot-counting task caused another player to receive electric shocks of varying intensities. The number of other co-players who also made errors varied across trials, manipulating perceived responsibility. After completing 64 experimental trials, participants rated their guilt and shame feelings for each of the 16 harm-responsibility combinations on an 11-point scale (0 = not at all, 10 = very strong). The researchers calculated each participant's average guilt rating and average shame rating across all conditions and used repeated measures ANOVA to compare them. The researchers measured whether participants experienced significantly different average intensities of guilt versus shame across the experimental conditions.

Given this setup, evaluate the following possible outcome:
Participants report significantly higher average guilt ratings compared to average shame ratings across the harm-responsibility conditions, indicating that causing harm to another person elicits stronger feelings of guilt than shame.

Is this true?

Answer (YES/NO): NO